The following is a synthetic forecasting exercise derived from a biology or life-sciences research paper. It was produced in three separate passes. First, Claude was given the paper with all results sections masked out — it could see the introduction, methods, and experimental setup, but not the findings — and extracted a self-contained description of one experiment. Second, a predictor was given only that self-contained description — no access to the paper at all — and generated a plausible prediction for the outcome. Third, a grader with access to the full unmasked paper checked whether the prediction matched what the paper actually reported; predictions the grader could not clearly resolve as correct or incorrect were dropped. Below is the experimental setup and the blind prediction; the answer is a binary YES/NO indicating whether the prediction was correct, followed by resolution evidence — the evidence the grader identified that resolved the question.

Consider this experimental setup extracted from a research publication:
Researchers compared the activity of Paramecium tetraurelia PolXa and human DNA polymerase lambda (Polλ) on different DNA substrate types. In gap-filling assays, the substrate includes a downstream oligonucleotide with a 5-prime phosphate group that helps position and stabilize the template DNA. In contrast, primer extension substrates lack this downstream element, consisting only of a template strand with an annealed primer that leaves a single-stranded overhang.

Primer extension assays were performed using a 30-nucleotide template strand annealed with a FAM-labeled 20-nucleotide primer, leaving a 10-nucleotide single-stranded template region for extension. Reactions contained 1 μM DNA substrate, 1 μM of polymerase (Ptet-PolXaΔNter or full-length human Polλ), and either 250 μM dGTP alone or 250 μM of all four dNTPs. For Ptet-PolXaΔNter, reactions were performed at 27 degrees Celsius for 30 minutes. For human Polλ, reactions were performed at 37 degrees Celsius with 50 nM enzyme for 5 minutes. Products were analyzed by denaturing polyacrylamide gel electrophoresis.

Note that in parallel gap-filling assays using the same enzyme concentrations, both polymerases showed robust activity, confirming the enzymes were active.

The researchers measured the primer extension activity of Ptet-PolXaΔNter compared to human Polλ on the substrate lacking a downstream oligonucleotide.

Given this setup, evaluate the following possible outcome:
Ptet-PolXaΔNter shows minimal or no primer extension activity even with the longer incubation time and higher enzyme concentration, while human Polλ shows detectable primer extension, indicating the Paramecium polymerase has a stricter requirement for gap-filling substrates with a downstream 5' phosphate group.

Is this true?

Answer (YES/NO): NO